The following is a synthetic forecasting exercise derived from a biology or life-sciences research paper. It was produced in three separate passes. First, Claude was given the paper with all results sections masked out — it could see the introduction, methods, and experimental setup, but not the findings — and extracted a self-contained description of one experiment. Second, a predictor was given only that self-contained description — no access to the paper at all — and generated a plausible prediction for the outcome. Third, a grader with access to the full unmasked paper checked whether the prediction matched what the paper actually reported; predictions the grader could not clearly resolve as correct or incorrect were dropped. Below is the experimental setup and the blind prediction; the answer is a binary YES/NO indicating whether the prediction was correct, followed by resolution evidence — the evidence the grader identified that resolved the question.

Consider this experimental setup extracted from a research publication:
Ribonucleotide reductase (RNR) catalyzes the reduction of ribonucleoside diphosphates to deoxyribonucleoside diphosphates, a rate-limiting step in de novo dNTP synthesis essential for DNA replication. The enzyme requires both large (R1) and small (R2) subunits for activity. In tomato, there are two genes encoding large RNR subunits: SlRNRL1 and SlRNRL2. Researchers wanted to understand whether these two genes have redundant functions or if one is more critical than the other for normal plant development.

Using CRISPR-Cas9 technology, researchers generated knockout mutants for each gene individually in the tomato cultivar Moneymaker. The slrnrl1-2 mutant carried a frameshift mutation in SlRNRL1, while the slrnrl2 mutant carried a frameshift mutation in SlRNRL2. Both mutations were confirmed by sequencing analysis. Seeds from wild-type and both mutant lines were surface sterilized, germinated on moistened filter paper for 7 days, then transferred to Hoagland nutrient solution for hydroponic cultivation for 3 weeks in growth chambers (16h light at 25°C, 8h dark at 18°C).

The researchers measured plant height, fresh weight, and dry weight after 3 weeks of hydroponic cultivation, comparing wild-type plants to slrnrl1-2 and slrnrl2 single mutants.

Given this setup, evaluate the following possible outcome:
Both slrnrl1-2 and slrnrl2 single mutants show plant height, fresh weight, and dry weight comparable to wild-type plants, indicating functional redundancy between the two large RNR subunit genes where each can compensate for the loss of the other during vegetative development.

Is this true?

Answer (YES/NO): NO